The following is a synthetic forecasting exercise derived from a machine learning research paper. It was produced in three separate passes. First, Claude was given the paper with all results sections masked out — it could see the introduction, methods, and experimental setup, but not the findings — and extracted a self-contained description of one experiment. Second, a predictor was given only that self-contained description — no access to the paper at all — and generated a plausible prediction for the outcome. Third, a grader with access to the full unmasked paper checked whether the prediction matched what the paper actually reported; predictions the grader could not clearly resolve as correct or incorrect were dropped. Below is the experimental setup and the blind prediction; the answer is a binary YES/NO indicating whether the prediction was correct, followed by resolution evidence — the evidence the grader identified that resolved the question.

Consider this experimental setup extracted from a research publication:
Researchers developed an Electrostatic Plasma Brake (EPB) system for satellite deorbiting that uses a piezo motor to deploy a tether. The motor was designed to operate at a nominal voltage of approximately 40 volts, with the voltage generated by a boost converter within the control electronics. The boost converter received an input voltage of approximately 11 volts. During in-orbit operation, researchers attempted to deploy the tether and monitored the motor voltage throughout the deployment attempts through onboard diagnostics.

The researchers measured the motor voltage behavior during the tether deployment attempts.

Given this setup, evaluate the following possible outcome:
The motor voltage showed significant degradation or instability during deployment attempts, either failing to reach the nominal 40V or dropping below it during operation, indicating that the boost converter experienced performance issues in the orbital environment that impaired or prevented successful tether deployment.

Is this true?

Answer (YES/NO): YES